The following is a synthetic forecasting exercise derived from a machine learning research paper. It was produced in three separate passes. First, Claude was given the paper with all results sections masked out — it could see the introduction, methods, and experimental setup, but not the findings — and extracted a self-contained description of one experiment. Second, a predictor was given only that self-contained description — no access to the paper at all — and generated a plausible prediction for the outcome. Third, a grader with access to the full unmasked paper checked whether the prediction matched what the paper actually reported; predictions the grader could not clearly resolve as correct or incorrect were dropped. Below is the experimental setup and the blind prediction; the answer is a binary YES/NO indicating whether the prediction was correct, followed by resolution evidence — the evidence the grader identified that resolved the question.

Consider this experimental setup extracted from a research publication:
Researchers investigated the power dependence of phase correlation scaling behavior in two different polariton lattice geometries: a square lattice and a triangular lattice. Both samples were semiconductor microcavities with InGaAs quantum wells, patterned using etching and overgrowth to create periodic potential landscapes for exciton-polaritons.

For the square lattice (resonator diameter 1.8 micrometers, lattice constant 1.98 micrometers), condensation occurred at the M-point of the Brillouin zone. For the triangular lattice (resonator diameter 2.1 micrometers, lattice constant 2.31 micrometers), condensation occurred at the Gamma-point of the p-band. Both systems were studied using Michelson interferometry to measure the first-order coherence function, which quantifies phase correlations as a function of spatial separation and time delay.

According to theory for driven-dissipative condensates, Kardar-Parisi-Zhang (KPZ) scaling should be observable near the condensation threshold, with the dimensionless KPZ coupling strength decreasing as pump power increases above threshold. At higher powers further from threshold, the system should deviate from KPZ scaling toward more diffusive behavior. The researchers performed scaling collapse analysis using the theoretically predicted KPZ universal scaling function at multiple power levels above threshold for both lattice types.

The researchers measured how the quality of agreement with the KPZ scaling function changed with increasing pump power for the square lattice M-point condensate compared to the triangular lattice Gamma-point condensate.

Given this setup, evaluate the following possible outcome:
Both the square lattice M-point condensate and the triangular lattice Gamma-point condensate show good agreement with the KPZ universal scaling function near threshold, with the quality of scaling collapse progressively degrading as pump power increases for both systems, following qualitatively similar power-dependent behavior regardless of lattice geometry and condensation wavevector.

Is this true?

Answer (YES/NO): NO